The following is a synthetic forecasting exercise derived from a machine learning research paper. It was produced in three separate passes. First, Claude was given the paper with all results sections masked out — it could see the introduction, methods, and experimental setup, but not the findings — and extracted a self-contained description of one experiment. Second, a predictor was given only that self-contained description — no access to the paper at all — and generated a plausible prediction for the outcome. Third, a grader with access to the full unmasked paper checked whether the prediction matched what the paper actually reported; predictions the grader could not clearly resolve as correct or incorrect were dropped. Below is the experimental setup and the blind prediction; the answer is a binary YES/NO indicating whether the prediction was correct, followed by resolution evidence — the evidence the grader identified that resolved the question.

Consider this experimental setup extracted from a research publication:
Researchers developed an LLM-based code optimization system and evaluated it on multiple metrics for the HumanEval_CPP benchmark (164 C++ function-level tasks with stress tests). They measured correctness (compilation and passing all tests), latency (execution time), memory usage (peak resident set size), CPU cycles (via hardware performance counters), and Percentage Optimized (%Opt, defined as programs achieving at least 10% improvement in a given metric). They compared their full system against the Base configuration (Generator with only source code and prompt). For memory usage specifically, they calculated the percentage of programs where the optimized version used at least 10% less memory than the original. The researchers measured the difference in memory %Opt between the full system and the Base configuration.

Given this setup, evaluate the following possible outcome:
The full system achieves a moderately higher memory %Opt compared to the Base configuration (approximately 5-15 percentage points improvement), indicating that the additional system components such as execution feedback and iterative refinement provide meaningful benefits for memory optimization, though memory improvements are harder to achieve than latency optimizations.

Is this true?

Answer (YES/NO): NO